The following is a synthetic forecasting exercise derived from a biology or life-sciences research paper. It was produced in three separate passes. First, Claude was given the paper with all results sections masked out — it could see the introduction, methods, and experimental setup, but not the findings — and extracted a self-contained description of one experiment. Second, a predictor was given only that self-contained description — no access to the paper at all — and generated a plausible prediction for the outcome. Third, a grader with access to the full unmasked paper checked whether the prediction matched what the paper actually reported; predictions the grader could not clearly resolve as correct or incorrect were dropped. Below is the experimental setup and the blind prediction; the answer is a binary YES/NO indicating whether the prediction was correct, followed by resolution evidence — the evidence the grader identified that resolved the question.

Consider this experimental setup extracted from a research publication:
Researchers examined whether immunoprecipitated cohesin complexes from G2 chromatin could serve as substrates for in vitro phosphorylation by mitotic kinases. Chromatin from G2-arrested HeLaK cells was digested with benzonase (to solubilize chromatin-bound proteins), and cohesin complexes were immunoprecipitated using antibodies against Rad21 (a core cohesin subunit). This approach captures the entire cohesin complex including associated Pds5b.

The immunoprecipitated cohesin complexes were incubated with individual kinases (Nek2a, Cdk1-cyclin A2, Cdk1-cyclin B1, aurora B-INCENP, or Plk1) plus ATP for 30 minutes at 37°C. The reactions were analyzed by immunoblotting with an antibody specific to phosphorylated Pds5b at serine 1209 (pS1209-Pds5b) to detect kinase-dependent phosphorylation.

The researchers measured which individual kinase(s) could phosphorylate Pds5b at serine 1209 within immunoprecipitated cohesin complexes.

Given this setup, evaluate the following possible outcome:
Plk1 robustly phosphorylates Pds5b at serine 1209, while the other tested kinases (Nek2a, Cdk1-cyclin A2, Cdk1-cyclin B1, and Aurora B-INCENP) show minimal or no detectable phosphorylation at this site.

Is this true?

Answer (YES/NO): NO